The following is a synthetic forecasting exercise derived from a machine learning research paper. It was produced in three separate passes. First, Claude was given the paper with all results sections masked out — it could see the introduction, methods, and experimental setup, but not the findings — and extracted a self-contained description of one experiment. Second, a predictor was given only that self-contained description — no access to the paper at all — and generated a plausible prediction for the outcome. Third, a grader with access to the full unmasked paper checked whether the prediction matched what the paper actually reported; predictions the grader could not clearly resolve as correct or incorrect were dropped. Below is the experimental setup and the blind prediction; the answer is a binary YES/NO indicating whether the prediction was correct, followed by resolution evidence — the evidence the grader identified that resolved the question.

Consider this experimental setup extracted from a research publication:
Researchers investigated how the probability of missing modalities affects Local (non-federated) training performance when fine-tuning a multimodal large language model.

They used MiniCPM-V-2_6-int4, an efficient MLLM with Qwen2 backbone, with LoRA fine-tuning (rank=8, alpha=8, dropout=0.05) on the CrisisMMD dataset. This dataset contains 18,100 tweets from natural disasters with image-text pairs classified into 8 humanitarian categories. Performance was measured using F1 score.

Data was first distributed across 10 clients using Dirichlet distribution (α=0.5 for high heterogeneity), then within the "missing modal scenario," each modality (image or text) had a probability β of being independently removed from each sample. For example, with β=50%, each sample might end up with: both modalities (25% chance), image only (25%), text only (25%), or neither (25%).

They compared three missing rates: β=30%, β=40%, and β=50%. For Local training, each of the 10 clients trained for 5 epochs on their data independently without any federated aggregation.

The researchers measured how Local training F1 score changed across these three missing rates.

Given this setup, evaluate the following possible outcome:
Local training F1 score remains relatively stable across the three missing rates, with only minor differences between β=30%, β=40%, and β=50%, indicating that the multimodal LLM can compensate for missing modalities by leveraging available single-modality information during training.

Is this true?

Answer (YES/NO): NO